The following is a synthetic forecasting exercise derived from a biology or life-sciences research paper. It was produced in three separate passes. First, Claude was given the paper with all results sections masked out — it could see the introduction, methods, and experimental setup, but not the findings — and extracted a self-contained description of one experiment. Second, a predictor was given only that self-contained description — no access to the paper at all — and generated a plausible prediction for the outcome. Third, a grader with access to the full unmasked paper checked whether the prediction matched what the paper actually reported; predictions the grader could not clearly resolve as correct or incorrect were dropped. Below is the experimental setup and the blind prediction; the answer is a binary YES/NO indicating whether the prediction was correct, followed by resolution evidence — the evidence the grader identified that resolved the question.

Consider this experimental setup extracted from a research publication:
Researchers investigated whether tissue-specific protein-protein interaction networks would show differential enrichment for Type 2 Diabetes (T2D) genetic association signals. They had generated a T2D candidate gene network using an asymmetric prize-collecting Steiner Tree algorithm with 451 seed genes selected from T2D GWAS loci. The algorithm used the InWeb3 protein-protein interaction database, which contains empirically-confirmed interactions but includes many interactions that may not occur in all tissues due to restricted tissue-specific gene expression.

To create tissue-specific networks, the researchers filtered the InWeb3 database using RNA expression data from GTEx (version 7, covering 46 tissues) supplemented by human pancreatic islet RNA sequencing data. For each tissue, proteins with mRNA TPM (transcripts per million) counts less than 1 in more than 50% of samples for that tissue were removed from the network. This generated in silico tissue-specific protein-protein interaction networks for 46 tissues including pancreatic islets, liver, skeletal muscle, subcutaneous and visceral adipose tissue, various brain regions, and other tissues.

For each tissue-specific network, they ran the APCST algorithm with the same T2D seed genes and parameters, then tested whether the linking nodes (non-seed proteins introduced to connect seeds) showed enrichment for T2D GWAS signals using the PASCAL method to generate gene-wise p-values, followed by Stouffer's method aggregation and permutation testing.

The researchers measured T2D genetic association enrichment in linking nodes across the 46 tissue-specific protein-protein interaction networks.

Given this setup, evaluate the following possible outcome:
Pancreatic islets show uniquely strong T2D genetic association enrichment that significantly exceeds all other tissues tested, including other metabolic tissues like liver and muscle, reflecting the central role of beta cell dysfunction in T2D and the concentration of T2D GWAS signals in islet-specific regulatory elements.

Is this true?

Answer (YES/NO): NO